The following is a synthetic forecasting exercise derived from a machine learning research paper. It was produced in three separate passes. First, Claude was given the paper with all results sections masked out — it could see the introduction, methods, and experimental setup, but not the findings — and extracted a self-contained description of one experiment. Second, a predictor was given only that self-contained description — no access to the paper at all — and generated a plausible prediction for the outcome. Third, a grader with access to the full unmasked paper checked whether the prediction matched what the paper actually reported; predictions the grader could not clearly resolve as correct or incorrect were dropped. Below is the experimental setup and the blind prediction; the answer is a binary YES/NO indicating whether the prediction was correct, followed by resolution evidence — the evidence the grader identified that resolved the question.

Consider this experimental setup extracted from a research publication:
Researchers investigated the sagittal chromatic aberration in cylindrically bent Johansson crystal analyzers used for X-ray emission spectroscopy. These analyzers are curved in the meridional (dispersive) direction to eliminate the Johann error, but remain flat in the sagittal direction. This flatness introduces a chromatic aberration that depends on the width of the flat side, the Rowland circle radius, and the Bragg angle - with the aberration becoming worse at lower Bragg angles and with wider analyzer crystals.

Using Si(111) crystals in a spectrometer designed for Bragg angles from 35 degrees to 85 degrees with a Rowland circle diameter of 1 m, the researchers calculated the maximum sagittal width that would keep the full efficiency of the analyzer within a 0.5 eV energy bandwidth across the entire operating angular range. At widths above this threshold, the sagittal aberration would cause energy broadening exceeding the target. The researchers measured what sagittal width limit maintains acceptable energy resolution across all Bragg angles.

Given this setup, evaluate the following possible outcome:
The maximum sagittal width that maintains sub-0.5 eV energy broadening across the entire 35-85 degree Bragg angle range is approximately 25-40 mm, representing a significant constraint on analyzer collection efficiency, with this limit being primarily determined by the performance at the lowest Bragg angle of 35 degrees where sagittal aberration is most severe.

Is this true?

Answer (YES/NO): YES